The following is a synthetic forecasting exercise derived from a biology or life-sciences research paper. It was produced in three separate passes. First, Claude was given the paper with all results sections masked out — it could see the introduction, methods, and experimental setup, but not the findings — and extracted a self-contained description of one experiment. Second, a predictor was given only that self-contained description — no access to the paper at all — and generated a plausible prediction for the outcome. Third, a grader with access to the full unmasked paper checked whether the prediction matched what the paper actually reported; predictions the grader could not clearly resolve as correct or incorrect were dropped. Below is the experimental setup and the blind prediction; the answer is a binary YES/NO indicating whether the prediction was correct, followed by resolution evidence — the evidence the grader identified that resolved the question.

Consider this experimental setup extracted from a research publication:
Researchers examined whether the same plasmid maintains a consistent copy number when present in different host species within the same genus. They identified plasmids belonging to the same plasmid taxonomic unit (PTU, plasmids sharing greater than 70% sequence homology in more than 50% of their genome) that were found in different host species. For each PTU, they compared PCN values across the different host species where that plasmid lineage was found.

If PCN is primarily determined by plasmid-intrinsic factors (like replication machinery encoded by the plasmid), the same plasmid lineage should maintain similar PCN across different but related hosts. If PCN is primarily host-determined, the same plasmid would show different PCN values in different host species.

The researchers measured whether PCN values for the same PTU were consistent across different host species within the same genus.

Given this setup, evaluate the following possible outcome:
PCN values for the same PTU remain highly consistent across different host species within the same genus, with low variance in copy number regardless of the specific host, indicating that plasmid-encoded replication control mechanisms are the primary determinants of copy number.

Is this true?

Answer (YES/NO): YES